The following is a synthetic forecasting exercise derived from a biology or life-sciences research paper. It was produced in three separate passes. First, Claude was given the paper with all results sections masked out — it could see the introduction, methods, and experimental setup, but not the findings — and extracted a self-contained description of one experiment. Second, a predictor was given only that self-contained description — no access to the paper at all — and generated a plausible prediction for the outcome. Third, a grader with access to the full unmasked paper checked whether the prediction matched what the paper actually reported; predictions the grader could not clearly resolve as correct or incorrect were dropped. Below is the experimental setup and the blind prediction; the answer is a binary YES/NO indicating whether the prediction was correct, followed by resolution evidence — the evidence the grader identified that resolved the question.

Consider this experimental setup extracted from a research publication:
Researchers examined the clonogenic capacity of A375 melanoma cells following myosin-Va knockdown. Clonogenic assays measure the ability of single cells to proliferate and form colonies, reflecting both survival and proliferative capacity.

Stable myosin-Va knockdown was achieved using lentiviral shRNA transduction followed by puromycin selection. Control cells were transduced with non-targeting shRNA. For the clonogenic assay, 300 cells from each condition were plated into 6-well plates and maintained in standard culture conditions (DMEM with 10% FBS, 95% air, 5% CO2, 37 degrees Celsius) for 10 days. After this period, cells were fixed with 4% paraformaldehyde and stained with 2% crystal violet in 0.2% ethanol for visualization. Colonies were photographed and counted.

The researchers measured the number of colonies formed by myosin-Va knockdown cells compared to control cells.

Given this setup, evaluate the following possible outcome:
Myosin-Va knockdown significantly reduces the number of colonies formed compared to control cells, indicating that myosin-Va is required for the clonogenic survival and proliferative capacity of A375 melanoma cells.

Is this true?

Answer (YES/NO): YES